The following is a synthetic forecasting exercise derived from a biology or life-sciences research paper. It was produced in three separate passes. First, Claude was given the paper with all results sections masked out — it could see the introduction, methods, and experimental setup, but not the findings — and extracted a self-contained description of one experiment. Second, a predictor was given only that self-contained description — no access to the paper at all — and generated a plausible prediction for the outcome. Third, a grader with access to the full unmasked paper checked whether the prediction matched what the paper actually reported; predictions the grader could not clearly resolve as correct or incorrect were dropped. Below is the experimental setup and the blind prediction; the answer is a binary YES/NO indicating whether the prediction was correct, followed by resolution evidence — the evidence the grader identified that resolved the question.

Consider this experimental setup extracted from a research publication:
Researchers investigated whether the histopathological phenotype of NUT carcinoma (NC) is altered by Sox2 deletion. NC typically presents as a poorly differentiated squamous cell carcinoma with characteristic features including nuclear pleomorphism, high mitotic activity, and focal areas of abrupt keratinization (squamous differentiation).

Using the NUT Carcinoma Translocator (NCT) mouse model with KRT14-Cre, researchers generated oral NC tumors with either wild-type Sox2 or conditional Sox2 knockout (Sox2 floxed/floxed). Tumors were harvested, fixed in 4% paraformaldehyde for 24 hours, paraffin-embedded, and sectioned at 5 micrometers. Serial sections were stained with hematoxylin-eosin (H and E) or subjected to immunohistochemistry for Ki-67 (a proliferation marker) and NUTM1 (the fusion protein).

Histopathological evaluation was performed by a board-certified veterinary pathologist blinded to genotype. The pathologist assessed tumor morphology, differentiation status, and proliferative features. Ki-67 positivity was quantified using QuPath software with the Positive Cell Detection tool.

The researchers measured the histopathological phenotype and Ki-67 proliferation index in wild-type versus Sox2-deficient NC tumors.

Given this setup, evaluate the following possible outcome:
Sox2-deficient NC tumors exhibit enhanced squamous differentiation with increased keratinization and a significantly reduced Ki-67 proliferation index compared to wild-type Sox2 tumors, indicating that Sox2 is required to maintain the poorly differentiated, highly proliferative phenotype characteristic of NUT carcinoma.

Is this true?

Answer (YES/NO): NO